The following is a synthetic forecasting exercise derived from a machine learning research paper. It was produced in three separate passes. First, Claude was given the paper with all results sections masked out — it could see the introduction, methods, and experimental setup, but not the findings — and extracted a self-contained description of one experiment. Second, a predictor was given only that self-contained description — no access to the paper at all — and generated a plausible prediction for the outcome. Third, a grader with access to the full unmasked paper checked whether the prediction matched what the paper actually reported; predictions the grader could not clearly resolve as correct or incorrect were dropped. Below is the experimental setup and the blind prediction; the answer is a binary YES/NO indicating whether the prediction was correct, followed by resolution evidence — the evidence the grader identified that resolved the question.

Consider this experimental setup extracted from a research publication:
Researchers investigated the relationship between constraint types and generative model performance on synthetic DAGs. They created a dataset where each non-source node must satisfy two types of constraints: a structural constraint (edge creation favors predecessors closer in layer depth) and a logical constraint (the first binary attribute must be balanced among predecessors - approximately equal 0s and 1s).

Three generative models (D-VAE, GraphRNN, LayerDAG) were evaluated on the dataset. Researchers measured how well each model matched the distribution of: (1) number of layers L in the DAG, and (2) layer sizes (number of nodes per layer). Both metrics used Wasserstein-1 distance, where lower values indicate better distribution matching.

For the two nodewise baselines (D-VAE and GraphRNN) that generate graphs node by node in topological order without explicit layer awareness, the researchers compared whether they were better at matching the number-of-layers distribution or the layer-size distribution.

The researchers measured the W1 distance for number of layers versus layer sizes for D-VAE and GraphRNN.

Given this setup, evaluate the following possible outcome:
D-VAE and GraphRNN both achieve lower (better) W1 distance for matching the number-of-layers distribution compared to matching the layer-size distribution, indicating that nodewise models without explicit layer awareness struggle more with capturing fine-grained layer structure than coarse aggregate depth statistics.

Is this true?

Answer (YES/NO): NO